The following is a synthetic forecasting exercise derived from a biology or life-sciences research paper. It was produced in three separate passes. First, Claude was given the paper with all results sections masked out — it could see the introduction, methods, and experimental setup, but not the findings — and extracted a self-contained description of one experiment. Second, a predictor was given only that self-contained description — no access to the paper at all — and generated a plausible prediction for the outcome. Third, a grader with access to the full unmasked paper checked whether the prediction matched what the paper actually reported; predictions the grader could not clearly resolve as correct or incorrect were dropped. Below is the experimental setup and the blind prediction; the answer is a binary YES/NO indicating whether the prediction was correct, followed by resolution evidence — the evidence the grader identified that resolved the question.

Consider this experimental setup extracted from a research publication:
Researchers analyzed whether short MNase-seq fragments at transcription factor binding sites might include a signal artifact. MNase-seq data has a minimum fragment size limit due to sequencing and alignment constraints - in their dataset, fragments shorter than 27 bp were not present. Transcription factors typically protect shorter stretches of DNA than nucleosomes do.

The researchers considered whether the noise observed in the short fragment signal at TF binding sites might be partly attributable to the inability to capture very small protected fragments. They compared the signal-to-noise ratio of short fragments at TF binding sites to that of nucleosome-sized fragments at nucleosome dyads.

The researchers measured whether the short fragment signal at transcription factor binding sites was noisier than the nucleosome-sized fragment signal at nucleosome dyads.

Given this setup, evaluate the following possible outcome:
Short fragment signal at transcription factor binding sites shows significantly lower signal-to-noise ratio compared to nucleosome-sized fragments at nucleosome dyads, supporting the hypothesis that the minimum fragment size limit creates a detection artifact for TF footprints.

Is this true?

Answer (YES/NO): YES